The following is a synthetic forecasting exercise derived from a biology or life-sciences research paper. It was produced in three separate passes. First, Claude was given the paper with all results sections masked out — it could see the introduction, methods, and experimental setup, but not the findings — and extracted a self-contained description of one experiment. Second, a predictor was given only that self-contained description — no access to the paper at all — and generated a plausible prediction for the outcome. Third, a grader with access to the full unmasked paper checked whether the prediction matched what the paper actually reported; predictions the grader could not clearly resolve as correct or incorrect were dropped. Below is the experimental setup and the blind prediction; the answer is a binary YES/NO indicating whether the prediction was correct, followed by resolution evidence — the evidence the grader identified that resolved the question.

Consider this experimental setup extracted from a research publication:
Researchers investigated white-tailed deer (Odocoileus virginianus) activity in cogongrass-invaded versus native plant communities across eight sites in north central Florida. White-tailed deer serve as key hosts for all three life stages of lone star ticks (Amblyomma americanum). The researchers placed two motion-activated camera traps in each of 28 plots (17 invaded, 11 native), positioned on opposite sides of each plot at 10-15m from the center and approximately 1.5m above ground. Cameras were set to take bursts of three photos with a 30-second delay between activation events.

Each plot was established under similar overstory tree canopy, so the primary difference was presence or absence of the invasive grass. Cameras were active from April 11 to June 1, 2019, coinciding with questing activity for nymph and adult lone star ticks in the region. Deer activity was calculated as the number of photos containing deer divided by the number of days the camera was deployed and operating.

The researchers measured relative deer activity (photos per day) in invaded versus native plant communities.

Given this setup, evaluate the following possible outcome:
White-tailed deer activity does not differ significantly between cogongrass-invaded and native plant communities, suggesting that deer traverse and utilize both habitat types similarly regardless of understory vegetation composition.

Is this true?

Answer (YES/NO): YES